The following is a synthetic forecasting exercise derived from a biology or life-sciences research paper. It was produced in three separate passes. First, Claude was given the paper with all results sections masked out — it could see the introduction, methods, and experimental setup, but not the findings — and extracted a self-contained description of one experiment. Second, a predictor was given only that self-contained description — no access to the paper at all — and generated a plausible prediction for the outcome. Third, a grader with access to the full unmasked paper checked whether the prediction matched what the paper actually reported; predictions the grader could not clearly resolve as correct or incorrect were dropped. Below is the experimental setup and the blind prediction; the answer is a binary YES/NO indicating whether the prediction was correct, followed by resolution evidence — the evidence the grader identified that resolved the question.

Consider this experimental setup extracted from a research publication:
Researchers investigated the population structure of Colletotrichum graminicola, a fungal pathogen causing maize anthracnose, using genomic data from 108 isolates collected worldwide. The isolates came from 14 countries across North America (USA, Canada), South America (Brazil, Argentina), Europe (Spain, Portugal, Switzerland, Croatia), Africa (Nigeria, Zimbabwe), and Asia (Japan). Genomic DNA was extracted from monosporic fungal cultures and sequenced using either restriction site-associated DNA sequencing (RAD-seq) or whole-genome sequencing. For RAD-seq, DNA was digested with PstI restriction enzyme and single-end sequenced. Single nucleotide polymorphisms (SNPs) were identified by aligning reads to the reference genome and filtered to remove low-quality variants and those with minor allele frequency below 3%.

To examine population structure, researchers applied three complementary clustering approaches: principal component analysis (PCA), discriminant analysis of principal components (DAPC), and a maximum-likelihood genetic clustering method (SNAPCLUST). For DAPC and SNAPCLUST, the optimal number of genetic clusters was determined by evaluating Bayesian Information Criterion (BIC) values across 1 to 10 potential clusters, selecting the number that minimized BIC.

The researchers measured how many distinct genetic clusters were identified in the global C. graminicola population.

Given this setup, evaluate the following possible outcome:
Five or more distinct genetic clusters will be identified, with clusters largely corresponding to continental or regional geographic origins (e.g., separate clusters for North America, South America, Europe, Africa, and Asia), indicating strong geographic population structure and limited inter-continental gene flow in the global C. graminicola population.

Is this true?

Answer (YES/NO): NO